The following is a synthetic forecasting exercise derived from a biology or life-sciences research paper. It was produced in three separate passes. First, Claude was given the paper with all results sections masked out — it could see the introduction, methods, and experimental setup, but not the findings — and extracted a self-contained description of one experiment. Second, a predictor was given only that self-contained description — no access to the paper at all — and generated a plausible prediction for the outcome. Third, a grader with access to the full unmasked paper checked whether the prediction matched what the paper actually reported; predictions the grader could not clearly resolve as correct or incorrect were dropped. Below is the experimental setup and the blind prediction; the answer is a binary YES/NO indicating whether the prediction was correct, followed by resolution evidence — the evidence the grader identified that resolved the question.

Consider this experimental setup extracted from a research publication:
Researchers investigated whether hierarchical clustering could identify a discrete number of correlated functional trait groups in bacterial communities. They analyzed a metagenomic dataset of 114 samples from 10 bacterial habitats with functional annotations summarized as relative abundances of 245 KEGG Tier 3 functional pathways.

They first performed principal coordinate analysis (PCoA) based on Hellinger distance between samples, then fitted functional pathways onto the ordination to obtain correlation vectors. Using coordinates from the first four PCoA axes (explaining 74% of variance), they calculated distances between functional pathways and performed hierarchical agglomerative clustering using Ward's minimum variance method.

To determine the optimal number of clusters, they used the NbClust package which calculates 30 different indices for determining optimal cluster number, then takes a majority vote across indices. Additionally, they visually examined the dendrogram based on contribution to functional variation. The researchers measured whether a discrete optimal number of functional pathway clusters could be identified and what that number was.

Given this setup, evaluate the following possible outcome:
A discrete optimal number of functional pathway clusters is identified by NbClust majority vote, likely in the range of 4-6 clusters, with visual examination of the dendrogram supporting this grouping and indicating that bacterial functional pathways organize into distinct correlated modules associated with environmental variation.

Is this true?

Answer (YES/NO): NO